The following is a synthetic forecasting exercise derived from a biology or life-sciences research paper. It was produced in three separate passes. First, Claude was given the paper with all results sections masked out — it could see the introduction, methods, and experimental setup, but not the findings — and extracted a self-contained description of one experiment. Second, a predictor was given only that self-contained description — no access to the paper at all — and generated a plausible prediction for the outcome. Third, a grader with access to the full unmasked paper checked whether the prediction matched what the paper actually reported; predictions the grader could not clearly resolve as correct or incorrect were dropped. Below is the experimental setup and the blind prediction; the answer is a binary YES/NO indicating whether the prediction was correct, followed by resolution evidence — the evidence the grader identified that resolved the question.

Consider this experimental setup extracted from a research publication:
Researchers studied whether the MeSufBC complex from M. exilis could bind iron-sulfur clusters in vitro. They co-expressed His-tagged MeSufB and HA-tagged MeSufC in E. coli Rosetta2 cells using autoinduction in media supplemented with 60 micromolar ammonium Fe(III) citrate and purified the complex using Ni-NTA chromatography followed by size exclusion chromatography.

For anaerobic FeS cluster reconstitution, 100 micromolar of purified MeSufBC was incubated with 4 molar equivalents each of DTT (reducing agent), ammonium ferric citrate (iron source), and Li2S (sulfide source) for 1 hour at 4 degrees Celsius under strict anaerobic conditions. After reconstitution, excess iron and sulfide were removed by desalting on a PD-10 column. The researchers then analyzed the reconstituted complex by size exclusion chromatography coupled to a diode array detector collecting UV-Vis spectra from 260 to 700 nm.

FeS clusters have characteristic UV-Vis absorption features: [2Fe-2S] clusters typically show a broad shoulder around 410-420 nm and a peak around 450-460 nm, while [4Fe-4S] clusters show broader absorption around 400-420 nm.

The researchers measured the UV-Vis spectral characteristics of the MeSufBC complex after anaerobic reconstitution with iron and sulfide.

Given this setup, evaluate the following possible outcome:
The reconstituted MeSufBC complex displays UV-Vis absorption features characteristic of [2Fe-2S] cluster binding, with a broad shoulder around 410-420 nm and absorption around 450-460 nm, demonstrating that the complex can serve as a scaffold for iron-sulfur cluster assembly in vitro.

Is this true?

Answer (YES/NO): NO